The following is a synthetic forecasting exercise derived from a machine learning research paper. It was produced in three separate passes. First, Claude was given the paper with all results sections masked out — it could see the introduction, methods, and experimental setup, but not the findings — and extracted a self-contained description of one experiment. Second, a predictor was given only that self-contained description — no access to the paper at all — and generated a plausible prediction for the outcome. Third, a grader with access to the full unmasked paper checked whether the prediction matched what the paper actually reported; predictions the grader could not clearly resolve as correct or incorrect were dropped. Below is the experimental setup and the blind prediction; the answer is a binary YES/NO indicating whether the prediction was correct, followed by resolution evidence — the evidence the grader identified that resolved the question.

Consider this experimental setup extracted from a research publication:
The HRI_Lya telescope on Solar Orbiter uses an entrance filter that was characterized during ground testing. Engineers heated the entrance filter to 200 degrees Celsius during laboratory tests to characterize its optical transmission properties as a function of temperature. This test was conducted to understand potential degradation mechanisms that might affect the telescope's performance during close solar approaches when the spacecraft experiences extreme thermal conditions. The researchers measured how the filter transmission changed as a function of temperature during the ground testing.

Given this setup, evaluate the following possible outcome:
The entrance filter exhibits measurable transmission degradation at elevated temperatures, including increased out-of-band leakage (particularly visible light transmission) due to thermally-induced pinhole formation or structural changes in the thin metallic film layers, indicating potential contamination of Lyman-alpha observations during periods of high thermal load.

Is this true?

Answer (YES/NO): NO